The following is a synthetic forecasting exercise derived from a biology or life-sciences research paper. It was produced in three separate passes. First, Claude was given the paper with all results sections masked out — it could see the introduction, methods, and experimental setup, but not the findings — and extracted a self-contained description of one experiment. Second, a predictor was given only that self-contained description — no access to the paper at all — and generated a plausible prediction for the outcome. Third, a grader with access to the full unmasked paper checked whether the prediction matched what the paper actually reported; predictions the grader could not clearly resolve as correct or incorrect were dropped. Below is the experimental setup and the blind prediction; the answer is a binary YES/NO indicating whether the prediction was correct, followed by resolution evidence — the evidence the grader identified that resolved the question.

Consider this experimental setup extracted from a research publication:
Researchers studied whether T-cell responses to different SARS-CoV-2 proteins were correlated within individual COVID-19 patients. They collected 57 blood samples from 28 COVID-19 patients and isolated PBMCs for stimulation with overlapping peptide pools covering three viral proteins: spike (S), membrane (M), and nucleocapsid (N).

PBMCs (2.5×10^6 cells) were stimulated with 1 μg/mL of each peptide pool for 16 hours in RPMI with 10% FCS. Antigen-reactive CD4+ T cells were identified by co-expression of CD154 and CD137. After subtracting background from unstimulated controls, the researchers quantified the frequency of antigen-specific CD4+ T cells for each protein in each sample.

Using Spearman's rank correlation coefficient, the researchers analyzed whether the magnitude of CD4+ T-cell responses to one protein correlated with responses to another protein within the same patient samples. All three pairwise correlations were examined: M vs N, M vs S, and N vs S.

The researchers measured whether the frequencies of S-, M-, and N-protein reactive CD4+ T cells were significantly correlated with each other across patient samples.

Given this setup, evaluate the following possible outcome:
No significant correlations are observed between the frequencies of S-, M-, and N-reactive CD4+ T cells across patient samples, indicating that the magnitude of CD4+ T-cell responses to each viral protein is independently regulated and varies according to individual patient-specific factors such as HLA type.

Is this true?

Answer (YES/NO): NO